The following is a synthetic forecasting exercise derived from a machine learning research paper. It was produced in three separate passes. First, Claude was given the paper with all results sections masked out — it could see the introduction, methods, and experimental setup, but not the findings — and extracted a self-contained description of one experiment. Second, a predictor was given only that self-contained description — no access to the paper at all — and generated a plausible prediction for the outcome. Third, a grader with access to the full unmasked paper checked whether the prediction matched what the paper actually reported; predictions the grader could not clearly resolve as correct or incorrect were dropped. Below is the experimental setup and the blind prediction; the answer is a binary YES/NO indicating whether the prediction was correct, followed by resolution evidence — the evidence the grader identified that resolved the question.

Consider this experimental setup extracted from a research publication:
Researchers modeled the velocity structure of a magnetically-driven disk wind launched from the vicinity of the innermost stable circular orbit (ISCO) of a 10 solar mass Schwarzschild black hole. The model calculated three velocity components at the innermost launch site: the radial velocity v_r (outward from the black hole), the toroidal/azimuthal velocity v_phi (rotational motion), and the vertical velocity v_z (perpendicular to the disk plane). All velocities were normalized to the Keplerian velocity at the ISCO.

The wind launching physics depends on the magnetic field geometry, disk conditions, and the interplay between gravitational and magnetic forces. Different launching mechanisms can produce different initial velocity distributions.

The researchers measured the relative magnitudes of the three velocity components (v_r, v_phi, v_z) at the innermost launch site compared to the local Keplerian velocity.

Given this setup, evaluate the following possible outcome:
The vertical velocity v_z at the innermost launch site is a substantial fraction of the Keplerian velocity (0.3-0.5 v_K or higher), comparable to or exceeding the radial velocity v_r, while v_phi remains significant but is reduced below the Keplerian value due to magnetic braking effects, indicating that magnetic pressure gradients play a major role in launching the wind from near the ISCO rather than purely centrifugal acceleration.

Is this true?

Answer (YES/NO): NO